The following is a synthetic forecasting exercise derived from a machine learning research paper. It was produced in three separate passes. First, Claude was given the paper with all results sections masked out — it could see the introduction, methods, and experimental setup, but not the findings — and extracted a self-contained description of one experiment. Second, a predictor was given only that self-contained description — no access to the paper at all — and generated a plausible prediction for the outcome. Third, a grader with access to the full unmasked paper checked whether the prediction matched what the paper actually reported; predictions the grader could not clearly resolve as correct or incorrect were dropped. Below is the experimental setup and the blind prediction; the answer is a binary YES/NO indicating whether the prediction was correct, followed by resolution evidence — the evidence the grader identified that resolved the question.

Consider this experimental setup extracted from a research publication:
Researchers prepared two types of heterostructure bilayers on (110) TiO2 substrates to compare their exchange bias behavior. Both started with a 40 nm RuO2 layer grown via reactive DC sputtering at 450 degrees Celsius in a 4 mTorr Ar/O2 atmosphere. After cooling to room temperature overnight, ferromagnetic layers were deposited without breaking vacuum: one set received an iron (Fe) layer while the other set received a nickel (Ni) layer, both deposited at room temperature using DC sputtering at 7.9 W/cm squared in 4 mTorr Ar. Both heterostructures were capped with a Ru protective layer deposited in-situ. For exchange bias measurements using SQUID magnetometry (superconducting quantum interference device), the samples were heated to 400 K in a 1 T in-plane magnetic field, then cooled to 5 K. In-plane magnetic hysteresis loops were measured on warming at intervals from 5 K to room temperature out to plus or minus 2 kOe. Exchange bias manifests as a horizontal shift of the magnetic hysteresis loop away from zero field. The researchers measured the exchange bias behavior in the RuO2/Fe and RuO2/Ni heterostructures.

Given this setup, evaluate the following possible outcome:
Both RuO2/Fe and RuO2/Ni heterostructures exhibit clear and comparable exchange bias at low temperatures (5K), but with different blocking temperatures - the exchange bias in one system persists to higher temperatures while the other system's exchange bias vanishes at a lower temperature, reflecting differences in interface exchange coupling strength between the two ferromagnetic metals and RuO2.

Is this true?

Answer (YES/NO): NO